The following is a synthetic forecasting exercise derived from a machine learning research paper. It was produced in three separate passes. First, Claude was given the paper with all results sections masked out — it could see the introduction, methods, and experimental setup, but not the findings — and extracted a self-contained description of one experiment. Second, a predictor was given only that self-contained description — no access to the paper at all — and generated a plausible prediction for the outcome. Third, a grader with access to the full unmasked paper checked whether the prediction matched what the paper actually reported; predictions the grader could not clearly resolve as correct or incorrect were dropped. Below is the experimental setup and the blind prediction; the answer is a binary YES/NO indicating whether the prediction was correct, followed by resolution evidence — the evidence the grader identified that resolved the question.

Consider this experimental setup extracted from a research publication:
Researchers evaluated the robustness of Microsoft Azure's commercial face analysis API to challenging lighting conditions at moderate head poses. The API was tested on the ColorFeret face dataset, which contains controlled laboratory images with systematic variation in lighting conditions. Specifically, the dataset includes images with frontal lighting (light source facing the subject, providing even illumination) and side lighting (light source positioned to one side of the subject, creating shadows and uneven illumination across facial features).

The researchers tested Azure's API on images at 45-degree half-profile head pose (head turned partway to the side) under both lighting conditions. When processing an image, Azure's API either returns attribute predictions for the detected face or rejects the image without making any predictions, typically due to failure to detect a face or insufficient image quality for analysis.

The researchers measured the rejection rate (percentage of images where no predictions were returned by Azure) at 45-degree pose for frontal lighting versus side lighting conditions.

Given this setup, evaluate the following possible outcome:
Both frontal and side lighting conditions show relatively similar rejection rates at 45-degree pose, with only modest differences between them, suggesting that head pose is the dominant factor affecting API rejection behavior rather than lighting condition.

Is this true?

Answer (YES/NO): NO